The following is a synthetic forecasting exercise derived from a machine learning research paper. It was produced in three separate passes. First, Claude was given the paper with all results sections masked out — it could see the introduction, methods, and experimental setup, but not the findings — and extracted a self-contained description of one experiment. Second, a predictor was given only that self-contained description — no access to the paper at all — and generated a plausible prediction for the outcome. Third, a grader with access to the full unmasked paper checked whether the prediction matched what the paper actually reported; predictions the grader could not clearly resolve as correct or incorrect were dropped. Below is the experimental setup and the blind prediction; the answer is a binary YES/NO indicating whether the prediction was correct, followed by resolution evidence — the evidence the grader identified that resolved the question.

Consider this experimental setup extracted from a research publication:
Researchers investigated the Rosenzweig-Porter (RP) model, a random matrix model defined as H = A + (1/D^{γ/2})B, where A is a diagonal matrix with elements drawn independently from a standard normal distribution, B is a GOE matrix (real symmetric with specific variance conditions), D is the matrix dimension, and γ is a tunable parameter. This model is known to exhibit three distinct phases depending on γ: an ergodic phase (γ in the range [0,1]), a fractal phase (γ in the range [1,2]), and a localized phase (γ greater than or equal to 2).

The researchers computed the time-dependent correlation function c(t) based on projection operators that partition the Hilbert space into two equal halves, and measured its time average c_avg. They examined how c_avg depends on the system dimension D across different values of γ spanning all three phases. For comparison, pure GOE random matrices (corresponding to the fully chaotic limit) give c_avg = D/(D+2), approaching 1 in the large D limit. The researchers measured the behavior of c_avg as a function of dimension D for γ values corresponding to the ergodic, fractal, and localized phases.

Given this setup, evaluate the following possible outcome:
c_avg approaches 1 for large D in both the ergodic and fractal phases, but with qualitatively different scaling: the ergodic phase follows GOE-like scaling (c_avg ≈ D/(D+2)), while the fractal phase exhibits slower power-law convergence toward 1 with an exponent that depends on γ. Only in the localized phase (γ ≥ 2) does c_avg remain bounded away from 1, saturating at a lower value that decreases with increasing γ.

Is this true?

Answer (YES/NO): YES